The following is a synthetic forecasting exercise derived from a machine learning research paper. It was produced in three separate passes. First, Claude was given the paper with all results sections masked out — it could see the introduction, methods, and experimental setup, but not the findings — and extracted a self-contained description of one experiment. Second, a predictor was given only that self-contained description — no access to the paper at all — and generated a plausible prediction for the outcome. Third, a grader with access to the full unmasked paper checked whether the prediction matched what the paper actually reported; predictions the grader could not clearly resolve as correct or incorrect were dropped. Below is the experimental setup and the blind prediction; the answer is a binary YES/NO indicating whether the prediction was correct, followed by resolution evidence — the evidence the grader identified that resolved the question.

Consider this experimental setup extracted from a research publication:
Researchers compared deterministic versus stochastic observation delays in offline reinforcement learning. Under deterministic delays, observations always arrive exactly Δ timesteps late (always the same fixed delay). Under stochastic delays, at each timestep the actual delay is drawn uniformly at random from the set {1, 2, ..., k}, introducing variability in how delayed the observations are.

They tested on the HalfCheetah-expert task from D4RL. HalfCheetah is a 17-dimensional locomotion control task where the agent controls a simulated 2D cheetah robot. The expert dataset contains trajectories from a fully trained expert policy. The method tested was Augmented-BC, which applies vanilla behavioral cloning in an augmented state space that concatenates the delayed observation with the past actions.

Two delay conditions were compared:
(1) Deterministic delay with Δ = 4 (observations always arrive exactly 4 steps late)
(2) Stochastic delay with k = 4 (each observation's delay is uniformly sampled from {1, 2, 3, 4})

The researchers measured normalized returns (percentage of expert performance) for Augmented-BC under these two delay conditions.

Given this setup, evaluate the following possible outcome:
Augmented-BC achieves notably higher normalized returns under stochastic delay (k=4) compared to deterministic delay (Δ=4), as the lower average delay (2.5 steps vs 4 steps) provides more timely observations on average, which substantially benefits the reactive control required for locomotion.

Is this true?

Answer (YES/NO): NO